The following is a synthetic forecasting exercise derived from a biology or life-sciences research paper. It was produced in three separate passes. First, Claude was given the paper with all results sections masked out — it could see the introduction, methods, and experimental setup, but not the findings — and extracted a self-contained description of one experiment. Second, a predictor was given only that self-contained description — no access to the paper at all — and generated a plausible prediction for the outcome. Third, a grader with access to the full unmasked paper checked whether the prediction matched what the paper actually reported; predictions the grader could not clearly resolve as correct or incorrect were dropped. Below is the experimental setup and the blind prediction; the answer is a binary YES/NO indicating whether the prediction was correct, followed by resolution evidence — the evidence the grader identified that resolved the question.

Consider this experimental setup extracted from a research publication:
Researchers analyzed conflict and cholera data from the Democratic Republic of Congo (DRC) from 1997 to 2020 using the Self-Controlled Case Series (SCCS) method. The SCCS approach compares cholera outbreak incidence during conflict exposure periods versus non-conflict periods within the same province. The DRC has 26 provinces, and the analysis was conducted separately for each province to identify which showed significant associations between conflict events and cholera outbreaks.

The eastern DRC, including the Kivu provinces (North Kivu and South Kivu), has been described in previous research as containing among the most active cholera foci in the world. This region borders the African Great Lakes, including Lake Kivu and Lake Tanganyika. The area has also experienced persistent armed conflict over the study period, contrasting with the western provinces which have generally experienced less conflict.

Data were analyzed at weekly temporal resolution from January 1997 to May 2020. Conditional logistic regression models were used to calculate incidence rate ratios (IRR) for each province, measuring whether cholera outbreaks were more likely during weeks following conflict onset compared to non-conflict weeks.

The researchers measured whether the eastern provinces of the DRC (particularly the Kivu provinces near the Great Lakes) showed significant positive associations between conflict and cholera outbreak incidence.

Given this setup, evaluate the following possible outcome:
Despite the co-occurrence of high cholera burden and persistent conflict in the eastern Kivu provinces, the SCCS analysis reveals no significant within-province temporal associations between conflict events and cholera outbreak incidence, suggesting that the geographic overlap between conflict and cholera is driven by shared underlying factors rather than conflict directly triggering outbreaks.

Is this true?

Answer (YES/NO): NO